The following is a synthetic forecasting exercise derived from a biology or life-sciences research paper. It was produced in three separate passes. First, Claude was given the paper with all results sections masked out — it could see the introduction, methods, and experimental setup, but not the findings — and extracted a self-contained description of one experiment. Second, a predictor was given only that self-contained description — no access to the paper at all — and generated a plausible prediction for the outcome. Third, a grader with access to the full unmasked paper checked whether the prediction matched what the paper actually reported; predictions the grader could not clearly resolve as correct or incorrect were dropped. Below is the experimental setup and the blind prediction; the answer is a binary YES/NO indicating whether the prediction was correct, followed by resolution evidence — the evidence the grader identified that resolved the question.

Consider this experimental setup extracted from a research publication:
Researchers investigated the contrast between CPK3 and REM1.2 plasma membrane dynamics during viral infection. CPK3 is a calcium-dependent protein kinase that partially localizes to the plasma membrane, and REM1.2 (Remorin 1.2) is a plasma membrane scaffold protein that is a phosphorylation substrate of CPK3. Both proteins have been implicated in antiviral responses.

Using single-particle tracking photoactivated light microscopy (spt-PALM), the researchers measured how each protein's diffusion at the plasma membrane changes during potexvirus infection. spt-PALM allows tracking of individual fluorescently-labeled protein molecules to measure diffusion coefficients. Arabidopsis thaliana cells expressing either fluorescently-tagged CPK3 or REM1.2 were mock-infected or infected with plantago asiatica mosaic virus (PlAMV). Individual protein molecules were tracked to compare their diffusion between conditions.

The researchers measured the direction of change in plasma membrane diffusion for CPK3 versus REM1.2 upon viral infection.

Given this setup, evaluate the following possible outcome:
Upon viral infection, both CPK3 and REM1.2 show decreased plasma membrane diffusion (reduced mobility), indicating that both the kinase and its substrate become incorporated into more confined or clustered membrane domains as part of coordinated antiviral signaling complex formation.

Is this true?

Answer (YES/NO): NO